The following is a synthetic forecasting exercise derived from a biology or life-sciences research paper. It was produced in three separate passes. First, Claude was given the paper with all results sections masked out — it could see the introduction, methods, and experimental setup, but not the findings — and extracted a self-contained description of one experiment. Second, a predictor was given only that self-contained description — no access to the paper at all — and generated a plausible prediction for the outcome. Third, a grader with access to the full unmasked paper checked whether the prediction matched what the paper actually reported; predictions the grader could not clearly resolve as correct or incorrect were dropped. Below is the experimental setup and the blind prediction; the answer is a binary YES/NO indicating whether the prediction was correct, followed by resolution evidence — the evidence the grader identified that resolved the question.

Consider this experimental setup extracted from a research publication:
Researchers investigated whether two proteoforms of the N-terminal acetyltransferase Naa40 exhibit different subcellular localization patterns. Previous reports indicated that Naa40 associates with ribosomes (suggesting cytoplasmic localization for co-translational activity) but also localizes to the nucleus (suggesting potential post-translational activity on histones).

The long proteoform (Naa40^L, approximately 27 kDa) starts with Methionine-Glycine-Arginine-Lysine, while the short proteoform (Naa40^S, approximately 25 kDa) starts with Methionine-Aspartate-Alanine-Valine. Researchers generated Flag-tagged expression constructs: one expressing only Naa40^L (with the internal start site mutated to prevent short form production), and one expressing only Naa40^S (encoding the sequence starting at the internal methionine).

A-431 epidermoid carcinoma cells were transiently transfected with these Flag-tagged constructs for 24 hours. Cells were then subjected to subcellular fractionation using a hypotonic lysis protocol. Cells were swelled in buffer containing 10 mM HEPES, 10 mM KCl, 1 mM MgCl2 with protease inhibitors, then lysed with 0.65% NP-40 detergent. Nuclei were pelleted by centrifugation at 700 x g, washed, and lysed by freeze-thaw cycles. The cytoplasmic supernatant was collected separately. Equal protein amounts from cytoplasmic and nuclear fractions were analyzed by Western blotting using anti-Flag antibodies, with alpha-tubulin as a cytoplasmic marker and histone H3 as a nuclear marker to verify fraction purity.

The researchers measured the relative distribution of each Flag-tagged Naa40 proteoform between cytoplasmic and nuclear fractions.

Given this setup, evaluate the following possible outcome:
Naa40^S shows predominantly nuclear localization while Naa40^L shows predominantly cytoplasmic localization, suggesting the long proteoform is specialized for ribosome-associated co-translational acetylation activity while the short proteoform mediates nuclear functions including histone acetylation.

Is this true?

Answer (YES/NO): NO